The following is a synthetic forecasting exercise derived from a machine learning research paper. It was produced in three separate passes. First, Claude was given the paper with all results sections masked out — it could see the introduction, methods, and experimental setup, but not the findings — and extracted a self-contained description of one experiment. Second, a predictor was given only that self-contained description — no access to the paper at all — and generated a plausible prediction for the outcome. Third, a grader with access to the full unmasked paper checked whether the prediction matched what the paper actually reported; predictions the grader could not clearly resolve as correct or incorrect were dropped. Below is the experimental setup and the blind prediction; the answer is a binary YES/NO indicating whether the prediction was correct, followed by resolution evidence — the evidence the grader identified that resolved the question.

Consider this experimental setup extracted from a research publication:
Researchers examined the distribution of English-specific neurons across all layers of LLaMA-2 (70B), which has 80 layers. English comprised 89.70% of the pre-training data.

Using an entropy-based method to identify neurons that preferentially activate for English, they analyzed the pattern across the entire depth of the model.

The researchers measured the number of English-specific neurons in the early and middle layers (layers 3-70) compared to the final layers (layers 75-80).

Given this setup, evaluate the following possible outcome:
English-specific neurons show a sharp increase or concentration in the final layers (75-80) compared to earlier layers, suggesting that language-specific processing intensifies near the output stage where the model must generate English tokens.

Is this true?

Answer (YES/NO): YES